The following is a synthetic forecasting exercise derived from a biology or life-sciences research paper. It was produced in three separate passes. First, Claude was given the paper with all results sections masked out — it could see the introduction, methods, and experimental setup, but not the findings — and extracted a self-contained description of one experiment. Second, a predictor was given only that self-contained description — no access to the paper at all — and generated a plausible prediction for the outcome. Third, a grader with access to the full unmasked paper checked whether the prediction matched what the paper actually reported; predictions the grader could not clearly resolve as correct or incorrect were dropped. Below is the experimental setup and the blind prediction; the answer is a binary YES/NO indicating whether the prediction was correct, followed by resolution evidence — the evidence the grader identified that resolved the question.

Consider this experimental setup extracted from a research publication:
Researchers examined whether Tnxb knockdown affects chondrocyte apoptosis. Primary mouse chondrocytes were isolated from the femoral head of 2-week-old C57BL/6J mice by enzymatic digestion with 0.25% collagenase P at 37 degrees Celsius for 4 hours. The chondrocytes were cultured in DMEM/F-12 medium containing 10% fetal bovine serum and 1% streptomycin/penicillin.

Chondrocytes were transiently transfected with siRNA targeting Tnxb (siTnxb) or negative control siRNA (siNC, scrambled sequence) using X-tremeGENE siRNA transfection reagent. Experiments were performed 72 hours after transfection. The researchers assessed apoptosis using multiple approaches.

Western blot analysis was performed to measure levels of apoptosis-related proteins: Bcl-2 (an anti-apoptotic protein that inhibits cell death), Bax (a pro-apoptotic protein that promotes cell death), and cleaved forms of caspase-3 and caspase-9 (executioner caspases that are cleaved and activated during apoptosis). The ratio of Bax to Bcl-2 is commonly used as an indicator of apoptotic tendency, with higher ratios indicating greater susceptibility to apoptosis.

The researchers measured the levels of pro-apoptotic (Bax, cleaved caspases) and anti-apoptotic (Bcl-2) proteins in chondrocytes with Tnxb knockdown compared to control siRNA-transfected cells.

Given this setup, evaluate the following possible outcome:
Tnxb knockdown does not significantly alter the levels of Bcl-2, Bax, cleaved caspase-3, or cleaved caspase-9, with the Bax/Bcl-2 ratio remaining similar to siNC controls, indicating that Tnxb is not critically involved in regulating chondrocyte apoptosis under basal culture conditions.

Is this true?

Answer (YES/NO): NO